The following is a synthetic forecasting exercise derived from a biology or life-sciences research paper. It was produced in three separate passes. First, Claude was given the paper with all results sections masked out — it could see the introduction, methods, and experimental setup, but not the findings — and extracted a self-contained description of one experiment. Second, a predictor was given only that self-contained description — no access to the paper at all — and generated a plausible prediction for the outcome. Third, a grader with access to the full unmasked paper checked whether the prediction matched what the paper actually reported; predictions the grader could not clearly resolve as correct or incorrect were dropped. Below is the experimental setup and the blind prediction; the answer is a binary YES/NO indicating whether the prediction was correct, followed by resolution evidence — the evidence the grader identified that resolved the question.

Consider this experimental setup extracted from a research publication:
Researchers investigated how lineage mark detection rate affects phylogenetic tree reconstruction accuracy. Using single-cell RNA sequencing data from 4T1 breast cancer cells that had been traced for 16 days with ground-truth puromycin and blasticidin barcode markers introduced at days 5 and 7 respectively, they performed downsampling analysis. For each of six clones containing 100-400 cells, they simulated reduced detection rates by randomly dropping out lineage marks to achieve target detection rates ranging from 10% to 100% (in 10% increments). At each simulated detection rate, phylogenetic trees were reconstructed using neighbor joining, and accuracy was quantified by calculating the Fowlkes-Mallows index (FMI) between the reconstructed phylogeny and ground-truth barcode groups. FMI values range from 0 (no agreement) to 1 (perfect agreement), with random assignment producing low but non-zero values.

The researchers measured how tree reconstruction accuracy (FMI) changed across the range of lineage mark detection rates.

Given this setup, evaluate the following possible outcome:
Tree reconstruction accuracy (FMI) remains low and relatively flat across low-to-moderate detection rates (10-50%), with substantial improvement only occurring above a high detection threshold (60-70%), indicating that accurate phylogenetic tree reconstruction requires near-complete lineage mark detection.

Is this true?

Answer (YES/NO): NO